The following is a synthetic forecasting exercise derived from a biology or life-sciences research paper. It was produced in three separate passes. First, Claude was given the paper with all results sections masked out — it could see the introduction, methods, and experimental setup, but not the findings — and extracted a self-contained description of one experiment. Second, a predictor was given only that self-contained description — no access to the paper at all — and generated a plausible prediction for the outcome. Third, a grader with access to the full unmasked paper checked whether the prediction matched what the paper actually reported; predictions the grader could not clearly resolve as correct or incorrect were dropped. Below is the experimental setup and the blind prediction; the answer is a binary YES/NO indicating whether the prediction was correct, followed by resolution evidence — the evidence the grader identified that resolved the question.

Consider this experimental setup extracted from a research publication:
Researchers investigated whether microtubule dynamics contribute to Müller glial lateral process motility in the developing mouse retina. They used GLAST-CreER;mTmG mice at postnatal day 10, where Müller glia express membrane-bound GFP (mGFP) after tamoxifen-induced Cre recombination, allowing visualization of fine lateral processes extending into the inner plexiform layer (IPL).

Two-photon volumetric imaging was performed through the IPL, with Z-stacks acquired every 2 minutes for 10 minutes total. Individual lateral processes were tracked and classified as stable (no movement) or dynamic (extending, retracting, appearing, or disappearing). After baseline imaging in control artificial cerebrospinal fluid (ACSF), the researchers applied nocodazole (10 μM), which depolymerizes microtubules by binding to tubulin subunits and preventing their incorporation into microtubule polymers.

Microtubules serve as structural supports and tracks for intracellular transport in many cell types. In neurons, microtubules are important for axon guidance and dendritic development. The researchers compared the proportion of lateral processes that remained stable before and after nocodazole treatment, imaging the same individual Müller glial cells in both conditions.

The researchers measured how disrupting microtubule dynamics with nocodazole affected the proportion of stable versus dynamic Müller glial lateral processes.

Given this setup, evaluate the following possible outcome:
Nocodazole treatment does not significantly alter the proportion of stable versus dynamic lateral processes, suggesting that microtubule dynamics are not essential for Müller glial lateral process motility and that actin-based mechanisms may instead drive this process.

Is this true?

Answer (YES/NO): NO